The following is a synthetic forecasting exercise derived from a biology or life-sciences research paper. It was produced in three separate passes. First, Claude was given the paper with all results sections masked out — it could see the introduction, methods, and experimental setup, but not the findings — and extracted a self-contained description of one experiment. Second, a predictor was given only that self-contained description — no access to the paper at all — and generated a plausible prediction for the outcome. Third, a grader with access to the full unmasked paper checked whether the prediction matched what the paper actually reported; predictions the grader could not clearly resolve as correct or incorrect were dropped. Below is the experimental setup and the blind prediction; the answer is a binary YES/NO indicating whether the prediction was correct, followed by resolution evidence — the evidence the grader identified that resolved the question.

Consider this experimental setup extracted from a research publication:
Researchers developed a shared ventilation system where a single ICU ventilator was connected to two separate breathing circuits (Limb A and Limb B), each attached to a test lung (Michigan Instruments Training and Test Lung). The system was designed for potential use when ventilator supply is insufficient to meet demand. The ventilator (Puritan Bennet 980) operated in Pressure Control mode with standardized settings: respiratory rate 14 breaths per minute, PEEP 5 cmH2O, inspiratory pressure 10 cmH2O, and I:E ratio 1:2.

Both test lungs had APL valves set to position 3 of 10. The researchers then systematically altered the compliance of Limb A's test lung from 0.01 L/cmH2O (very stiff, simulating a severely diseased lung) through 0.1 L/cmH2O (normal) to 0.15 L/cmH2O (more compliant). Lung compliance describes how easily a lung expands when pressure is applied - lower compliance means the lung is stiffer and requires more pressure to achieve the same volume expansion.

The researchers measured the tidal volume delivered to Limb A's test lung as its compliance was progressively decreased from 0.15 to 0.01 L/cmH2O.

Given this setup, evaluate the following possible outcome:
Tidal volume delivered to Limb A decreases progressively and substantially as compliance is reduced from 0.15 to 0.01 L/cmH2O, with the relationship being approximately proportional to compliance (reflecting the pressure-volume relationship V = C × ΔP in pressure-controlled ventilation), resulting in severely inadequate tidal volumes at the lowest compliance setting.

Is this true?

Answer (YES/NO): NO